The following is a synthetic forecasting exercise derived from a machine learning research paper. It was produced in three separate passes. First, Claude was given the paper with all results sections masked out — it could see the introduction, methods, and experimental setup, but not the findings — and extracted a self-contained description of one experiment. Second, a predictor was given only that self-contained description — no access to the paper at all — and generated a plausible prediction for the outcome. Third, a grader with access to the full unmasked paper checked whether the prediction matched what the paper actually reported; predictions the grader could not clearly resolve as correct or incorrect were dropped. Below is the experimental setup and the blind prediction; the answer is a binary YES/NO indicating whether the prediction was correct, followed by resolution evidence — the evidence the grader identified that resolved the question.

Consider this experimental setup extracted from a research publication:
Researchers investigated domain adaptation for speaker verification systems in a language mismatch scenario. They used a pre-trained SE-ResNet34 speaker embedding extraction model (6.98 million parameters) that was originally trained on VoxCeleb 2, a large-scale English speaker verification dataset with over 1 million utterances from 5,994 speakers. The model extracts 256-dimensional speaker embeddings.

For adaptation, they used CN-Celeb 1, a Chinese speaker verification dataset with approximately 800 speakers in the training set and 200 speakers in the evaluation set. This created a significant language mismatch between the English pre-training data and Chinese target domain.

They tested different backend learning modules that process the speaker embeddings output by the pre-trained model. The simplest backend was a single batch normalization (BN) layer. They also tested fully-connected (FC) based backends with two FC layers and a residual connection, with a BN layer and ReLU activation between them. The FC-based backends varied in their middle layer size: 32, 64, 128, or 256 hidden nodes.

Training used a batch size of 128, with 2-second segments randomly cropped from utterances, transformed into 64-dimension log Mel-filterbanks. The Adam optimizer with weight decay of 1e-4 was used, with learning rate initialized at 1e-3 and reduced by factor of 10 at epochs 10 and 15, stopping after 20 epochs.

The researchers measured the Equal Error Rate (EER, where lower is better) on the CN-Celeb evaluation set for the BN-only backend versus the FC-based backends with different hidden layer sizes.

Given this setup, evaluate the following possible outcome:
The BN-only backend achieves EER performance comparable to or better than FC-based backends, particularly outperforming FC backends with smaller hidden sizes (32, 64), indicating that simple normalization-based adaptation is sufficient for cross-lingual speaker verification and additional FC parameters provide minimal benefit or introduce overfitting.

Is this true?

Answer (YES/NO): NO